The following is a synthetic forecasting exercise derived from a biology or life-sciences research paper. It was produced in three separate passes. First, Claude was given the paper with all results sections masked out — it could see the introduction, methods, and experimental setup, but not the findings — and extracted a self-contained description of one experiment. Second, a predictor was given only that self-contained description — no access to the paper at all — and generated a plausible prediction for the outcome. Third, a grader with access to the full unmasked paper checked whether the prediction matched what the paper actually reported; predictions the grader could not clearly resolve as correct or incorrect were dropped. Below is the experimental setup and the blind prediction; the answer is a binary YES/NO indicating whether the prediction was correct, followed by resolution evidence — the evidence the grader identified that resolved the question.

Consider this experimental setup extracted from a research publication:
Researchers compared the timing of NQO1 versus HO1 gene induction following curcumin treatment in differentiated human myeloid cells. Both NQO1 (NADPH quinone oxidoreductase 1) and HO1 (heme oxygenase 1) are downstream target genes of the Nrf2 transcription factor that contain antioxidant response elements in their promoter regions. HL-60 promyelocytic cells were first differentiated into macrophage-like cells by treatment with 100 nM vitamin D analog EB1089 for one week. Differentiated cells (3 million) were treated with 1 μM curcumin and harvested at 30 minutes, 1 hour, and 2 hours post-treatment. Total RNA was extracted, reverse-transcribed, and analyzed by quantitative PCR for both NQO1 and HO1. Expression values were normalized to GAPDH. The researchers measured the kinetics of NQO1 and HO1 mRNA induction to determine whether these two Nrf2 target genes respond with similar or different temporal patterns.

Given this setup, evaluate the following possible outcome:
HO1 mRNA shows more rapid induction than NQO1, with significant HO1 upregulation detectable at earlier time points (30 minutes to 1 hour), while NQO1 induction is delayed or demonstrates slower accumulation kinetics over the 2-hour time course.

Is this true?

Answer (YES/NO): NO